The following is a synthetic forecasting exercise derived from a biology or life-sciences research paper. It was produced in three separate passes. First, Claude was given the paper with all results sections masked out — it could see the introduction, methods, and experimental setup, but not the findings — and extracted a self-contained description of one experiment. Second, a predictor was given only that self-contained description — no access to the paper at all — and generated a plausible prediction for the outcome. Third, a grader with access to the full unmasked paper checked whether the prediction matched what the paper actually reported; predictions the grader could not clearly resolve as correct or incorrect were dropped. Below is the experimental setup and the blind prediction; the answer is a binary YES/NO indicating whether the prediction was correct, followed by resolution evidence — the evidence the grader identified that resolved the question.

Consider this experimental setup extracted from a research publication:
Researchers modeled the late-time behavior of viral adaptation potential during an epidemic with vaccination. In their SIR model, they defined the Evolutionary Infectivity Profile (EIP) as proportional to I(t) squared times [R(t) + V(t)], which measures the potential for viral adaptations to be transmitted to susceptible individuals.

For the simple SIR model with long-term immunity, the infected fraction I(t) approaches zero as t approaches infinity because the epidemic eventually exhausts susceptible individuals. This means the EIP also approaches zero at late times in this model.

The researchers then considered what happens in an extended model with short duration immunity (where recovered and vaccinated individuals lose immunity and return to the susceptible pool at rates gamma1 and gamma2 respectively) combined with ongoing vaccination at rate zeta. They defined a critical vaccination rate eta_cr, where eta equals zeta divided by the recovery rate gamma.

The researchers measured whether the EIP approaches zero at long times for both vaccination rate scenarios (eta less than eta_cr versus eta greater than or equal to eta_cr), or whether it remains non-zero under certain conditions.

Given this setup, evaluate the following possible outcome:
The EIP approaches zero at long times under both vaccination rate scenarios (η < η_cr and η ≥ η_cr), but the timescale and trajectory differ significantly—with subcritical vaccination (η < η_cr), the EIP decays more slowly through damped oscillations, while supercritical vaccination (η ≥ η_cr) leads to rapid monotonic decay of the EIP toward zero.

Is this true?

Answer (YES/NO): NO